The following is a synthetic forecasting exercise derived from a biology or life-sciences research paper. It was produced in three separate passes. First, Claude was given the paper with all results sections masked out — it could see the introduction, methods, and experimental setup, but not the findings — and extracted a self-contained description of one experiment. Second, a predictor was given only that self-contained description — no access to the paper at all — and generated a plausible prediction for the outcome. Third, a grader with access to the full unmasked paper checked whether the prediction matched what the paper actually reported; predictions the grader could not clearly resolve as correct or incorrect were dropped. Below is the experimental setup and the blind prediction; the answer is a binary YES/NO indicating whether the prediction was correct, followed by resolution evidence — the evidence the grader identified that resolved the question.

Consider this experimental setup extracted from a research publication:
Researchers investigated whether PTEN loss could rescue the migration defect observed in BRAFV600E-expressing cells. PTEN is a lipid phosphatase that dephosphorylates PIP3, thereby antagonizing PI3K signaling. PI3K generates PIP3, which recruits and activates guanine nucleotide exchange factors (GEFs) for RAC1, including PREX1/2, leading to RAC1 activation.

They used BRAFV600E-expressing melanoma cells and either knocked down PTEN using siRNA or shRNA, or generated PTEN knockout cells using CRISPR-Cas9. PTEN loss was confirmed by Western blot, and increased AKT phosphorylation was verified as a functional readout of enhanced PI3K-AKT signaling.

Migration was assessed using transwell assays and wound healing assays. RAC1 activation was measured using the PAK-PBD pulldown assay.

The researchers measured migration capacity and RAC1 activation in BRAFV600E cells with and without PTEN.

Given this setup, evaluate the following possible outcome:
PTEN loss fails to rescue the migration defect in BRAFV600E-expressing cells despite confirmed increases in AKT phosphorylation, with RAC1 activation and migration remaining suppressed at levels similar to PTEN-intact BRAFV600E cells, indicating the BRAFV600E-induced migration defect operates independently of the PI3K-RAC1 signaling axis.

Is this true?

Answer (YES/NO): NO